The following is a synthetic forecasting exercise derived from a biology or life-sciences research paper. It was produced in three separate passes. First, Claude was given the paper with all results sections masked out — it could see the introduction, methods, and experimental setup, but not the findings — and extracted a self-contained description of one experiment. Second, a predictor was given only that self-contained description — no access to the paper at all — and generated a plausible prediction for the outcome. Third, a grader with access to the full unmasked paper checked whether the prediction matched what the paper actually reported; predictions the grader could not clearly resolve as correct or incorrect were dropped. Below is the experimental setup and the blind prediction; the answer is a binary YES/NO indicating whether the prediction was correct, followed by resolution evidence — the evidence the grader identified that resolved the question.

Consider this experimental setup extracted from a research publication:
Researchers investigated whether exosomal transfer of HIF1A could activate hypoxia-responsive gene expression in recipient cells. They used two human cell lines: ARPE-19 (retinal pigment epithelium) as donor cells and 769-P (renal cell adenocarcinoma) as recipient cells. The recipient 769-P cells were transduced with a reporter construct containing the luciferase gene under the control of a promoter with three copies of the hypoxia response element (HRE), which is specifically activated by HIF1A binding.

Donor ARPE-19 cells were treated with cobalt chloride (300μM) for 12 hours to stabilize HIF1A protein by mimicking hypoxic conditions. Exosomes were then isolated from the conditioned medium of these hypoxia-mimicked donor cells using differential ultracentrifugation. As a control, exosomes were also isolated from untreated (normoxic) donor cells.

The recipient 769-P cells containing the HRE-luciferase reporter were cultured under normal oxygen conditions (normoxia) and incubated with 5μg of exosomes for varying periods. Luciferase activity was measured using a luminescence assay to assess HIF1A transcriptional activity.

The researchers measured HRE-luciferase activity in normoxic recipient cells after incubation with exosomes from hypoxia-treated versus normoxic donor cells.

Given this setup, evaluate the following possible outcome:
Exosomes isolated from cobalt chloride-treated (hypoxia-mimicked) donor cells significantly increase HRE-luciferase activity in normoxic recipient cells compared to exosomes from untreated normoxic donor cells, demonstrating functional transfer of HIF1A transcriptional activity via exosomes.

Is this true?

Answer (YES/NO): YES